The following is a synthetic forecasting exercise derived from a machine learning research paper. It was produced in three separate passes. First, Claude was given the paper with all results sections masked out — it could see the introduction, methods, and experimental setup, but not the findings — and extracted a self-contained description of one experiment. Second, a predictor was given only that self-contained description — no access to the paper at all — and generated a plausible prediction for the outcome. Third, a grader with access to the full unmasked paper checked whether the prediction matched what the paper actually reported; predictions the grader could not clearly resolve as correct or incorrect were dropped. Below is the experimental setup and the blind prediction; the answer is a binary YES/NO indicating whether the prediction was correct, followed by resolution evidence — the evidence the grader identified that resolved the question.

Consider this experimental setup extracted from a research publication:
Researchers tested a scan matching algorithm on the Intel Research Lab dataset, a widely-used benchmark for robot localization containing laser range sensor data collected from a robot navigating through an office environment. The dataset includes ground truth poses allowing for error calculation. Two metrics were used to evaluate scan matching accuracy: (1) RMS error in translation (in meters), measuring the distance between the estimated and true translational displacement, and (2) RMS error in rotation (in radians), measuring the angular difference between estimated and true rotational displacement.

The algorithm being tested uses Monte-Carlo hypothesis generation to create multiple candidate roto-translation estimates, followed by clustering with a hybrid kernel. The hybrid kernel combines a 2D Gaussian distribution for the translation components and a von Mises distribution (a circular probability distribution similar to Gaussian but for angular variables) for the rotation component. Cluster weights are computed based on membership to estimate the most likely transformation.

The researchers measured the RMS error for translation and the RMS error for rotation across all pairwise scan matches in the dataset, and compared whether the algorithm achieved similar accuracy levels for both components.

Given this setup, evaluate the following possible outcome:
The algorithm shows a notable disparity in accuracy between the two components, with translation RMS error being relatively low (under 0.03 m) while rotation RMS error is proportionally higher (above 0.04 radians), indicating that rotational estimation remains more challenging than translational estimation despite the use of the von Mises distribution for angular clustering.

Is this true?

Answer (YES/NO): NO